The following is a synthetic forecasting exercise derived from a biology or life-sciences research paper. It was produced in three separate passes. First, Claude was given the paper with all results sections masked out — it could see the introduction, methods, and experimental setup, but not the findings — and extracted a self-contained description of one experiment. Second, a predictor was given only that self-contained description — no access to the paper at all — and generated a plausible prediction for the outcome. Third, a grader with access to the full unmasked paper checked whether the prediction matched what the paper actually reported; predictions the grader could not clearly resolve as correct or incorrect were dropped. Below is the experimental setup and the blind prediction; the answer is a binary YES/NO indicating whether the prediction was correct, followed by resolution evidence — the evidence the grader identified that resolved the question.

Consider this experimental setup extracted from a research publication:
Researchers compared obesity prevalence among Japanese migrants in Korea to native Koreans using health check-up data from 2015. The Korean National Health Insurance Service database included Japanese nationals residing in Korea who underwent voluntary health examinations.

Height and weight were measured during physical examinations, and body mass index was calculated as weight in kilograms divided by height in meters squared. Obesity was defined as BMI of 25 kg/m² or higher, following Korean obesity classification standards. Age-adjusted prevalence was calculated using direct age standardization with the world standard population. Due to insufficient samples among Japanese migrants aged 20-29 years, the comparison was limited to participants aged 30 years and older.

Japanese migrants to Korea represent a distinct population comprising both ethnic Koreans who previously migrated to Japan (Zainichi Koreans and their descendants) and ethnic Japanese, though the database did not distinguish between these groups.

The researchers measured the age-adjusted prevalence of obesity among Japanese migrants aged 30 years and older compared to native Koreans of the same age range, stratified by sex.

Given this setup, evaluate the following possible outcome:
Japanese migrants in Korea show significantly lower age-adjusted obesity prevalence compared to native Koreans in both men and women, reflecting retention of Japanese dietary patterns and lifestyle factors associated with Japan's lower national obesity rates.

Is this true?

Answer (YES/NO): NO